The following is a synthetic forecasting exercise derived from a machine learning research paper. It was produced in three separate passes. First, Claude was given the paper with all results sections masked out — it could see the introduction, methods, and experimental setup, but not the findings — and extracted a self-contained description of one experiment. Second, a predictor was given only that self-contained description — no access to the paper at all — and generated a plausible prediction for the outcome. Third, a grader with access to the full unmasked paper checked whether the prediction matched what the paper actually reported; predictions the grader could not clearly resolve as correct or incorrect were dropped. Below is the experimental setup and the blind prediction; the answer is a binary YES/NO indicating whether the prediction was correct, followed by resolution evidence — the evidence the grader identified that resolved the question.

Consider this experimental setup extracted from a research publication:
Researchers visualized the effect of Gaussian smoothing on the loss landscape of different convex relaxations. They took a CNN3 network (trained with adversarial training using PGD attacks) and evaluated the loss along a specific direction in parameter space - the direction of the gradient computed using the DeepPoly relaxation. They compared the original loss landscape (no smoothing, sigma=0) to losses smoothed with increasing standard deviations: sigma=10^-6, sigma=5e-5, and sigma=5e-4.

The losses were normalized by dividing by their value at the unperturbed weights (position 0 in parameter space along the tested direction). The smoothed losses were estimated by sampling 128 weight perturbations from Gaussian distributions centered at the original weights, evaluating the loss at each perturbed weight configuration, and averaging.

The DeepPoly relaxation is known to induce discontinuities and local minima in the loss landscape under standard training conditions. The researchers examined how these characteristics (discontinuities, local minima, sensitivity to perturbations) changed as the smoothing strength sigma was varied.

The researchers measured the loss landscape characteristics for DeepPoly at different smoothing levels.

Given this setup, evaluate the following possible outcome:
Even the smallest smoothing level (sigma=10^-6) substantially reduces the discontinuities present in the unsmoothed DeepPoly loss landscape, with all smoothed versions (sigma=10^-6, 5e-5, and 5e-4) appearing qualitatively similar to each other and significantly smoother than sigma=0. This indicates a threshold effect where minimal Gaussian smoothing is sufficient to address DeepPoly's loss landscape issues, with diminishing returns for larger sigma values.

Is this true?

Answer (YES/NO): NO